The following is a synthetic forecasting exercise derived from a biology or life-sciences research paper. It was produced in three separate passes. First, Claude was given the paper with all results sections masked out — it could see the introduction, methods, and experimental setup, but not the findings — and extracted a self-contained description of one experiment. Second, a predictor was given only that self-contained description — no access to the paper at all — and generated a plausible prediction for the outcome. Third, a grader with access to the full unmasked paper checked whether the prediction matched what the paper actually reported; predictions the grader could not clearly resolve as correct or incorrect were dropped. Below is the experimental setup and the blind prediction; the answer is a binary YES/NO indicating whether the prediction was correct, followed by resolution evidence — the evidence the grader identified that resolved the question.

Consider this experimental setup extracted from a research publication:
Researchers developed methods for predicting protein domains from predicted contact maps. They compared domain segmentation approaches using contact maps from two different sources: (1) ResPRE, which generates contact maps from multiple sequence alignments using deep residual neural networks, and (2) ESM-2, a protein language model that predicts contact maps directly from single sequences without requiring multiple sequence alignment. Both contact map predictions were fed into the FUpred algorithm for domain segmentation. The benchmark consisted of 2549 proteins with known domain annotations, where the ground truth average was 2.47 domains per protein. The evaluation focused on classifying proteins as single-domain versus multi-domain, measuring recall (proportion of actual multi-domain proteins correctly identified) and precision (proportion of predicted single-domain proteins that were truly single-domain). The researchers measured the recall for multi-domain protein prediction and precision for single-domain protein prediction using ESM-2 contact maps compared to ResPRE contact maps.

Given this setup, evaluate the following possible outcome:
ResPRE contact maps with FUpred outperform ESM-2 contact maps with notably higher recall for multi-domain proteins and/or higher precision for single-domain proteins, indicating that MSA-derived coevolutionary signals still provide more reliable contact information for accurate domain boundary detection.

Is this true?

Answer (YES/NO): NO